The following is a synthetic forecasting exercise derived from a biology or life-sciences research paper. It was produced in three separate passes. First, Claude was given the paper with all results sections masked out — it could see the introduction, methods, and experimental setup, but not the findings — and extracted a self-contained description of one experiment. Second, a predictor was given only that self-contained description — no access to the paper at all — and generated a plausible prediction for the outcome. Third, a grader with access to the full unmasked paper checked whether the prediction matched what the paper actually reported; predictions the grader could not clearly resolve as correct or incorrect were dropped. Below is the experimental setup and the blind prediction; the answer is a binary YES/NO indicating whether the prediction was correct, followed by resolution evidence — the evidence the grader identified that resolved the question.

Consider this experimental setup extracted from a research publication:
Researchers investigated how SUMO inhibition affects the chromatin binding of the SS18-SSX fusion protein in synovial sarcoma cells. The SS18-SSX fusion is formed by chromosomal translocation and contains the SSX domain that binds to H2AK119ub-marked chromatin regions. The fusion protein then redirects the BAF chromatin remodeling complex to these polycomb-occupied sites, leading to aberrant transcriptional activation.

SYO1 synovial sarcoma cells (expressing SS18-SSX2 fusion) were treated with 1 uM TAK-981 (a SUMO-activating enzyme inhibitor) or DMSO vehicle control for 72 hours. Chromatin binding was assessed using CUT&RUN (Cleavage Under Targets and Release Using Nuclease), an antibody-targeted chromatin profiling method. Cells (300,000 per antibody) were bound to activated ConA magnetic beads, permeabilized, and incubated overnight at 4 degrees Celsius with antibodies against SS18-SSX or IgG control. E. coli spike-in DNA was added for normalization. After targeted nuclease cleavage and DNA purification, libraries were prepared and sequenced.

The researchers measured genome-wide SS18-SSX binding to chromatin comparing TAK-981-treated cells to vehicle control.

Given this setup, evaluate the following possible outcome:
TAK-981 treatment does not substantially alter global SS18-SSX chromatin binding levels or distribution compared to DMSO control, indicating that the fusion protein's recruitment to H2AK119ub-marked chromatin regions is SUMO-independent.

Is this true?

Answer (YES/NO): NO